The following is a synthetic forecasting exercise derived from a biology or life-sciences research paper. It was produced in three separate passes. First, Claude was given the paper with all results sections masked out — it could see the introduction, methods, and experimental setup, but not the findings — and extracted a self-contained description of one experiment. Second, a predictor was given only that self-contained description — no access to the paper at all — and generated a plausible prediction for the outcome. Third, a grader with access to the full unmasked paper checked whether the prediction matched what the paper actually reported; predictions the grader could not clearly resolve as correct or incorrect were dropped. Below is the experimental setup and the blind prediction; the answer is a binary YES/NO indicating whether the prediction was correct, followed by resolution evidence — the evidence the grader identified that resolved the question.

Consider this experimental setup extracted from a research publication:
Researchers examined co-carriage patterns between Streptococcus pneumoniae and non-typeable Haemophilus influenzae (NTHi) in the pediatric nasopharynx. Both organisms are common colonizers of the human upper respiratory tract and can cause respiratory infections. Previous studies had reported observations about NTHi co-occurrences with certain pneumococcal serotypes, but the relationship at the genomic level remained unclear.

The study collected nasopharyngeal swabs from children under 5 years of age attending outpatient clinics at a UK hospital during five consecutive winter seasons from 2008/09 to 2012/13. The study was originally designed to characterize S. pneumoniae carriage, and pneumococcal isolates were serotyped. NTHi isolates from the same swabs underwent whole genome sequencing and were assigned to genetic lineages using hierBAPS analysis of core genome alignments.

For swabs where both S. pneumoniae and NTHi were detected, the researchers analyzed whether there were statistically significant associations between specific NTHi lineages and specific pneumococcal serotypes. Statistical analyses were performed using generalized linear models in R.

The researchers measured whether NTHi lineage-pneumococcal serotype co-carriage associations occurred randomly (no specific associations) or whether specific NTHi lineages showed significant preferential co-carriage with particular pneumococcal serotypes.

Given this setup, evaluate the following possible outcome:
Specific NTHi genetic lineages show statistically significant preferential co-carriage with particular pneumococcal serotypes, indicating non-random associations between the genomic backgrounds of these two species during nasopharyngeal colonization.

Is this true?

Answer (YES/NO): NO